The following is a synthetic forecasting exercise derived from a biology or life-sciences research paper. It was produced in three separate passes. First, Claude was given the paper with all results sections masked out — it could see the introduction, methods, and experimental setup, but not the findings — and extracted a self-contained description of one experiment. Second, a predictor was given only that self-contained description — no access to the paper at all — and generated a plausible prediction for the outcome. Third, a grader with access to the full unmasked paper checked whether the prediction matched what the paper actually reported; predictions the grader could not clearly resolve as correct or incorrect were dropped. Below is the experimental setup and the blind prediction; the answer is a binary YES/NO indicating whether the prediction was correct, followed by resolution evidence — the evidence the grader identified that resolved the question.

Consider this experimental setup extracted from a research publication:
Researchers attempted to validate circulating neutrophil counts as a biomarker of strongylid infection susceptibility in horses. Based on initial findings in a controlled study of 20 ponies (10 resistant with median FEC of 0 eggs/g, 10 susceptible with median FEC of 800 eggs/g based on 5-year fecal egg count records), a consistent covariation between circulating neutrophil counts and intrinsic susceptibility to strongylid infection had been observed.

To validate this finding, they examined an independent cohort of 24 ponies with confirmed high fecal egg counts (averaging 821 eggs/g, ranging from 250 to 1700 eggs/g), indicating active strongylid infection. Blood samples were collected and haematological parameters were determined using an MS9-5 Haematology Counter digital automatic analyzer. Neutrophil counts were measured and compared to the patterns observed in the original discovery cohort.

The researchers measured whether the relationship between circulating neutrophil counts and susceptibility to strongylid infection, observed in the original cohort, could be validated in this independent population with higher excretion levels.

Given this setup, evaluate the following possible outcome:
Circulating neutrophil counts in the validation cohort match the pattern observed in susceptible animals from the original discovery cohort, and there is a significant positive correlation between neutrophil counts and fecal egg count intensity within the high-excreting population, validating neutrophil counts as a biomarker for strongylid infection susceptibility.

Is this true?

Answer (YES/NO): NO